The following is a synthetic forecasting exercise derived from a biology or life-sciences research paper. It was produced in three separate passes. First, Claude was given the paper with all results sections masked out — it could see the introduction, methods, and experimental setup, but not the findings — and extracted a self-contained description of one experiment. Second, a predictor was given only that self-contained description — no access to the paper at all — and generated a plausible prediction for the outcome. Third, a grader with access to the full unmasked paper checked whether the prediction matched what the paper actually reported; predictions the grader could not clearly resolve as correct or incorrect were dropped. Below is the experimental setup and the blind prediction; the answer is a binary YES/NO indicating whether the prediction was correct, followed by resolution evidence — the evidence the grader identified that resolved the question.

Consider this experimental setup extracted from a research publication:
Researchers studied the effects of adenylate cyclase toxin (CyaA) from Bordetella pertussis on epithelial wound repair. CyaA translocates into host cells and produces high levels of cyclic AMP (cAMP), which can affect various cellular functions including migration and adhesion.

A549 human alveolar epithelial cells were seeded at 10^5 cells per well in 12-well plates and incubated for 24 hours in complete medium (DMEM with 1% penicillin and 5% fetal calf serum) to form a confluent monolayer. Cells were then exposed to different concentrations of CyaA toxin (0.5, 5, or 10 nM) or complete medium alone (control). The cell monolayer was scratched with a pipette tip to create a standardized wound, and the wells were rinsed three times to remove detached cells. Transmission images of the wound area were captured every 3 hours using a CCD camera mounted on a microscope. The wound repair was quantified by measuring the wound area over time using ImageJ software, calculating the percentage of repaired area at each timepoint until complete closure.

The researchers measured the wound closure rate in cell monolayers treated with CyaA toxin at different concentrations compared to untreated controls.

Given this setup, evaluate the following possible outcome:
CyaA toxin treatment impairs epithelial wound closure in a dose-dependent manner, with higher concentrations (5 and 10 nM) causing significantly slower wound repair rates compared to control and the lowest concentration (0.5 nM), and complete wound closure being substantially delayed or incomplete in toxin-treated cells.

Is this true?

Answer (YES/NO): YES